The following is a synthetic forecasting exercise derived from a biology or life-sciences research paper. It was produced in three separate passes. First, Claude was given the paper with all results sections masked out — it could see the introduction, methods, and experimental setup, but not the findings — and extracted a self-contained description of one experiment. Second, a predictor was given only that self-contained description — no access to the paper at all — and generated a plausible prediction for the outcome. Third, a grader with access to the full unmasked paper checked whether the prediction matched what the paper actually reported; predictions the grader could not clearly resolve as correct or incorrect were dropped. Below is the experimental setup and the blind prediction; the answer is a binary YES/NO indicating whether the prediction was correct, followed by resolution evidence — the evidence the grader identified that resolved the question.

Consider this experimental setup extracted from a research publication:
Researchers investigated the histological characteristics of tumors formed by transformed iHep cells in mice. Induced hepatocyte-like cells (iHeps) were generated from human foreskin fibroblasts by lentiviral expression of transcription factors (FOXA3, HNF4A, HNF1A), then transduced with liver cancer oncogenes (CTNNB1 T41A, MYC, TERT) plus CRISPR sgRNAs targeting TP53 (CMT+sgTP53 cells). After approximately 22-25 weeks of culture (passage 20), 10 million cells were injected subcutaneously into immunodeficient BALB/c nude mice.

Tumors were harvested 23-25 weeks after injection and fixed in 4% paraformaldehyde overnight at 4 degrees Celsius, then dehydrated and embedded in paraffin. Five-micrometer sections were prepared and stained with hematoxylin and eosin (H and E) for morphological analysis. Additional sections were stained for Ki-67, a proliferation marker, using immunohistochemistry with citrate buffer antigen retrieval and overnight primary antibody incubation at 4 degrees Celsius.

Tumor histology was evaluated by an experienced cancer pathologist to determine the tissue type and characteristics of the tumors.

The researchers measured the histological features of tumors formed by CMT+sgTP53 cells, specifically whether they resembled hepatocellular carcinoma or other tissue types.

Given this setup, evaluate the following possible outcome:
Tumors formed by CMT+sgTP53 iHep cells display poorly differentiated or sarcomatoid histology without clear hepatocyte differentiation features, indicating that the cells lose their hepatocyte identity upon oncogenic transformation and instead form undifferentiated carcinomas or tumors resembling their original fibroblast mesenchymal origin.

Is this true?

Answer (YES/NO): NO